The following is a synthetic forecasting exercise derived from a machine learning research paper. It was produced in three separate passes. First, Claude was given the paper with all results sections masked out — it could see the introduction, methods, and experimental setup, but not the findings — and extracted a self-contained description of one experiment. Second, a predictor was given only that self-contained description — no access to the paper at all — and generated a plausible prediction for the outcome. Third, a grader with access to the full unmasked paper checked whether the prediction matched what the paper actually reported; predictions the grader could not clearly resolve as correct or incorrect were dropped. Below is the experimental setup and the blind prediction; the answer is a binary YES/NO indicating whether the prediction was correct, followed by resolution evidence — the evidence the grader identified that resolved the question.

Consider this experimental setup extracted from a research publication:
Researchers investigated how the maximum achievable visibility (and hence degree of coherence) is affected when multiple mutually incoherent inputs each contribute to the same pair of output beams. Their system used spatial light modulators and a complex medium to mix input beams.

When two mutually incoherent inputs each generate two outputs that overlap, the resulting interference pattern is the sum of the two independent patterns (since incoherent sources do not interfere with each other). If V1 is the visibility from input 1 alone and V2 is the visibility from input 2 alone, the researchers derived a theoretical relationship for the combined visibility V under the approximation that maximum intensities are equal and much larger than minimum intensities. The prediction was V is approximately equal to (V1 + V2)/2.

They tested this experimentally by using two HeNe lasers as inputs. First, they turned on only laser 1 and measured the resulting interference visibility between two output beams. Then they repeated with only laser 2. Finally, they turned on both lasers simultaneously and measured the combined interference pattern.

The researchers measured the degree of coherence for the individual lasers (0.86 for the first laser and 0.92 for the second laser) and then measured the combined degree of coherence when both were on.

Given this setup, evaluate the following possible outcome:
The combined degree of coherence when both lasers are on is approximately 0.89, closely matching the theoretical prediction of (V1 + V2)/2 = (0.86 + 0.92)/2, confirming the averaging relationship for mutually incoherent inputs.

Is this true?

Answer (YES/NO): YES